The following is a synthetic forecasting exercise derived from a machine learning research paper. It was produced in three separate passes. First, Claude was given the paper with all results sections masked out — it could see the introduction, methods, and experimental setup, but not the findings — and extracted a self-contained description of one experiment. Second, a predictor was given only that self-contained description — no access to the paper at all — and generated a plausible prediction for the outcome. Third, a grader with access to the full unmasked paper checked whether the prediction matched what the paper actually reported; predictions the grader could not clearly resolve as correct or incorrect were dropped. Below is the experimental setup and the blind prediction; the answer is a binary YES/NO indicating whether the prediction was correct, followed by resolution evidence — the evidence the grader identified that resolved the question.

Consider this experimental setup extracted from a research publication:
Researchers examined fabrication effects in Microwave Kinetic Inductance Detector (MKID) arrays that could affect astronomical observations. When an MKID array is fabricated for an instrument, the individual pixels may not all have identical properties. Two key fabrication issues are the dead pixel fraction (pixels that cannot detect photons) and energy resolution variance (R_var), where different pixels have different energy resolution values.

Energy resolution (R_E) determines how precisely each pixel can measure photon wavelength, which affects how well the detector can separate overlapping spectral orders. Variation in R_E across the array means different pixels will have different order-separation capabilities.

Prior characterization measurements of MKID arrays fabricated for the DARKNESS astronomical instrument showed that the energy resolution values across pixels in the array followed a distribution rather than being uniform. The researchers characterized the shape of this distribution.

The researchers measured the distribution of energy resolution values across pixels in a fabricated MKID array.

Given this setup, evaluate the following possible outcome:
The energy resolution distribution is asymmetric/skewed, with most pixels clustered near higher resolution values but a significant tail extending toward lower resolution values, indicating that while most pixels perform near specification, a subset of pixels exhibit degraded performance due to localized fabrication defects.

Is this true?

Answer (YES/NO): NO